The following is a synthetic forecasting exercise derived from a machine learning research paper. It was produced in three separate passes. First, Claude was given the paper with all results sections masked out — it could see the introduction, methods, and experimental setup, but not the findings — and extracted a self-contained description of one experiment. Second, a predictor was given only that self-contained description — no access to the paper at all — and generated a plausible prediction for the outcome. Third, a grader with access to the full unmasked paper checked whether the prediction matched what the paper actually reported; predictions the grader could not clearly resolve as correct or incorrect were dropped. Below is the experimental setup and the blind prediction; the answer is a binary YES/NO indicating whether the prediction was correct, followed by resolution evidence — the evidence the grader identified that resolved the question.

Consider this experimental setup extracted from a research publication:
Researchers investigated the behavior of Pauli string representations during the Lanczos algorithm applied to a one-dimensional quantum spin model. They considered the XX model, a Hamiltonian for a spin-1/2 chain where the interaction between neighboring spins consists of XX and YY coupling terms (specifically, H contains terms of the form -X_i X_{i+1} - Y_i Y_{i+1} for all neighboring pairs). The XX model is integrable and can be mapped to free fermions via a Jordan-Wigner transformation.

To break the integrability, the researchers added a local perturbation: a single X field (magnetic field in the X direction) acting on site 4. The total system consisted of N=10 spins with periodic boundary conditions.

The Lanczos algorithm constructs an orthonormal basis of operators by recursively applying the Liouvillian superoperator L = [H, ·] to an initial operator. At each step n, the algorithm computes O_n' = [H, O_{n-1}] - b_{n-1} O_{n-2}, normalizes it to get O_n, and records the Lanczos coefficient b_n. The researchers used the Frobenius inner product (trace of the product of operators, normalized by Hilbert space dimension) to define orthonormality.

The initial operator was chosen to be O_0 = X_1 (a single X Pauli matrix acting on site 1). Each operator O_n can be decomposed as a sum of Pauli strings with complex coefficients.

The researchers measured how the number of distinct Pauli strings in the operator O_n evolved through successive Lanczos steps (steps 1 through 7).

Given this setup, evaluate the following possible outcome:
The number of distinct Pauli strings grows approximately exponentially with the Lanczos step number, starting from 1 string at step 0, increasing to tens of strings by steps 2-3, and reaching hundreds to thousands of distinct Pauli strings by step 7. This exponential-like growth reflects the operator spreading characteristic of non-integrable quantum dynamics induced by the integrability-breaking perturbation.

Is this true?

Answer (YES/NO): NO